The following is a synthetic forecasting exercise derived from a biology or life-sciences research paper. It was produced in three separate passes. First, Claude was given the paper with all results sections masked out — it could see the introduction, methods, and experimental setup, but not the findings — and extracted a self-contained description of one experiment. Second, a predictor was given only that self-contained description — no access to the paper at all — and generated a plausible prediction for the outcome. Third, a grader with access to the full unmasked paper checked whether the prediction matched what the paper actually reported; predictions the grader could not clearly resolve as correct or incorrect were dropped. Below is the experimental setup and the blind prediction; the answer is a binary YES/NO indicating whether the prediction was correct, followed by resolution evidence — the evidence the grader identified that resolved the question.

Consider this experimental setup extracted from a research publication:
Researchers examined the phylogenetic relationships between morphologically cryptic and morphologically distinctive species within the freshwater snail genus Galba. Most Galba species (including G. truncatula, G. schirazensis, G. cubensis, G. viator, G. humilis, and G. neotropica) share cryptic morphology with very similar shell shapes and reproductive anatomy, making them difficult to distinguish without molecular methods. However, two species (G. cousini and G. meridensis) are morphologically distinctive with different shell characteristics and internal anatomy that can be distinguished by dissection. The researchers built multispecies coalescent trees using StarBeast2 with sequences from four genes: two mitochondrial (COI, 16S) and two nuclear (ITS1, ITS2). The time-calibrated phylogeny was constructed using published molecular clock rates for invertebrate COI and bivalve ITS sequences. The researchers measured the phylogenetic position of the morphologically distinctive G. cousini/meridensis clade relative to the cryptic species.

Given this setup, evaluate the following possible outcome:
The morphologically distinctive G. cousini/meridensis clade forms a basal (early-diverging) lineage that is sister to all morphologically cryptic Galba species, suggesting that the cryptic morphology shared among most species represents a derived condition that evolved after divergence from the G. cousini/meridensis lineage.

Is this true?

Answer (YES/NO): NO